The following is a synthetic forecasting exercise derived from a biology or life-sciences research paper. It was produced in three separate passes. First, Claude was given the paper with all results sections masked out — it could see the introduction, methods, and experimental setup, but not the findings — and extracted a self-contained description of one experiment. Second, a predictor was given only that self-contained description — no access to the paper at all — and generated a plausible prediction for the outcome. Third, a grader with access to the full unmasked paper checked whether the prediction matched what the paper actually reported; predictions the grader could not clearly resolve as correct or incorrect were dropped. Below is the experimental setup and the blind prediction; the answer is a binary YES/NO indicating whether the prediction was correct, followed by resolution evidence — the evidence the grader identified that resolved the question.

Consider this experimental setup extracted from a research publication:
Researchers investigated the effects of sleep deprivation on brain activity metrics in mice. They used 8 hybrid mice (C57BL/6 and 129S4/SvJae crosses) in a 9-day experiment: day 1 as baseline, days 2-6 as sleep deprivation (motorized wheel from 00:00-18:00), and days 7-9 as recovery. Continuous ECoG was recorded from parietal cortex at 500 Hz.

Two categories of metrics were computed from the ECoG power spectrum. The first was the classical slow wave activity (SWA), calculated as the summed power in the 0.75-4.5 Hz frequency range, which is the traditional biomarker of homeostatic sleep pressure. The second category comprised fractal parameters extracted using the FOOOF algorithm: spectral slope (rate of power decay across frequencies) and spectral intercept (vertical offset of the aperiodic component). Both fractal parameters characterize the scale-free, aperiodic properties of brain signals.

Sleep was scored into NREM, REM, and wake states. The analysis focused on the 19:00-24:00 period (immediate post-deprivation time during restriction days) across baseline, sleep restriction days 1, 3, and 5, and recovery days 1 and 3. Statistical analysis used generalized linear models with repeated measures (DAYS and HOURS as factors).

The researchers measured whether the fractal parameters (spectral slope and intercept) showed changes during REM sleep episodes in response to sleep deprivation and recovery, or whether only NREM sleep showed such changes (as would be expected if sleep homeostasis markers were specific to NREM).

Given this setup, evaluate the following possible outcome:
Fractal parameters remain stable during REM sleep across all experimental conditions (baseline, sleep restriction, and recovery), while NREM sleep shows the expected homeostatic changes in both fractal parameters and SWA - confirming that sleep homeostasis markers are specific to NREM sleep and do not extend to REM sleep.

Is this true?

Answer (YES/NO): NO